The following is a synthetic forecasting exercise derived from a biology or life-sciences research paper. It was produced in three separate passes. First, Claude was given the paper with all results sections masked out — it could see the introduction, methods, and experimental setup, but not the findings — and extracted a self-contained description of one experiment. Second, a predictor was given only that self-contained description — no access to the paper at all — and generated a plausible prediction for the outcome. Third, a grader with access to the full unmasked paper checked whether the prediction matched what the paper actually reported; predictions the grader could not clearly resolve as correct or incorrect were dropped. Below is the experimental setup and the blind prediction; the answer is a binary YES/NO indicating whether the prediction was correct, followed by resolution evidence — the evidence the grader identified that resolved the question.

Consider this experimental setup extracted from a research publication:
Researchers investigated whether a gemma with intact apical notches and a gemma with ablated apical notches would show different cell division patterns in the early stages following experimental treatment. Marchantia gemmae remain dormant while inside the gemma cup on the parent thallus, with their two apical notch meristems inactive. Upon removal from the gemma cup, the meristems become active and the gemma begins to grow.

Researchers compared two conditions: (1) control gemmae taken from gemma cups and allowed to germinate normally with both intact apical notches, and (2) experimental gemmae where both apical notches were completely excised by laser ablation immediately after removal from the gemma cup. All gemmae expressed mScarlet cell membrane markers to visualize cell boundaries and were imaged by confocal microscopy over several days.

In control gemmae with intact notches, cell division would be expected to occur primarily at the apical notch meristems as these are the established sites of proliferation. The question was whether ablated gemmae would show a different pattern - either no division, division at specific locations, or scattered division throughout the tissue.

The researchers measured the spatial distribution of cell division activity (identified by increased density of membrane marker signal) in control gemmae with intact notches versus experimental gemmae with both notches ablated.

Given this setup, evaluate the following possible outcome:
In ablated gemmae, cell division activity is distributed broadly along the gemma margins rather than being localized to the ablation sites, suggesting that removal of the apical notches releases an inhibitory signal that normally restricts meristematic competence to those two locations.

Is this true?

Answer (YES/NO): NO